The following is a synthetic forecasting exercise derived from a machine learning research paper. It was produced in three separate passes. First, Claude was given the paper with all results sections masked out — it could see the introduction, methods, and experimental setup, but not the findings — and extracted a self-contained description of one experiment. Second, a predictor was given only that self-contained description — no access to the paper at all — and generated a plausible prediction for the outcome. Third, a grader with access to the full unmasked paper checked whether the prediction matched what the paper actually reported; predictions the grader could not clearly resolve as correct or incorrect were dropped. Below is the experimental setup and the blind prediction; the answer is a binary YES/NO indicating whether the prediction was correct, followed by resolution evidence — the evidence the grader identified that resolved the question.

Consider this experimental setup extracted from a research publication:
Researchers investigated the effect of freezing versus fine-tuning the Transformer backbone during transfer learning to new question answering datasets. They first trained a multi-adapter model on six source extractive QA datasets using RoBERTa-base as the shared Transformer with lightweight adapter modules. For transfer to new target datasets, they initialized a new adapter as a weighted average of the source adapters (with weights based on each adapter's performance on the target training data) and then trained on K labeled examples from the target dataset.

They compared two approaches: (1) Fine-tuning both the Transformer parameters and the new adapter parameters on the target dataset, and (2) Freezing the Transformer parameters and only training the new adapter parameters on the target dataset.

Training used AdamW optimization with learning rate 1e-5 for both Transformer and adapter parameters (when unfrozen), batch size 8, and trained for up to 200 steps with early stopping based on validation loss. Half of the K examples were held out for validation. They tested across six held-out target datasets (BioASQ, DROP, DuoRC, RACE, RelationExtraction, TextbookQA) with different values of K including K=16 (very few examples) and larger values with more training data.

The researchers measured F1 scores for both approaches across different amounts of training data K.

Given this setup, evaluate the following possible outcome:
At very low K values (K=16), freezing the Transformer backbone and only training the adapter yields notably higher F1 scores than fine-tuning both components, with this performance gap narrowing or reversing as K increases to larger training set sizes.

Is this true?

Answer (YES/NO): NO